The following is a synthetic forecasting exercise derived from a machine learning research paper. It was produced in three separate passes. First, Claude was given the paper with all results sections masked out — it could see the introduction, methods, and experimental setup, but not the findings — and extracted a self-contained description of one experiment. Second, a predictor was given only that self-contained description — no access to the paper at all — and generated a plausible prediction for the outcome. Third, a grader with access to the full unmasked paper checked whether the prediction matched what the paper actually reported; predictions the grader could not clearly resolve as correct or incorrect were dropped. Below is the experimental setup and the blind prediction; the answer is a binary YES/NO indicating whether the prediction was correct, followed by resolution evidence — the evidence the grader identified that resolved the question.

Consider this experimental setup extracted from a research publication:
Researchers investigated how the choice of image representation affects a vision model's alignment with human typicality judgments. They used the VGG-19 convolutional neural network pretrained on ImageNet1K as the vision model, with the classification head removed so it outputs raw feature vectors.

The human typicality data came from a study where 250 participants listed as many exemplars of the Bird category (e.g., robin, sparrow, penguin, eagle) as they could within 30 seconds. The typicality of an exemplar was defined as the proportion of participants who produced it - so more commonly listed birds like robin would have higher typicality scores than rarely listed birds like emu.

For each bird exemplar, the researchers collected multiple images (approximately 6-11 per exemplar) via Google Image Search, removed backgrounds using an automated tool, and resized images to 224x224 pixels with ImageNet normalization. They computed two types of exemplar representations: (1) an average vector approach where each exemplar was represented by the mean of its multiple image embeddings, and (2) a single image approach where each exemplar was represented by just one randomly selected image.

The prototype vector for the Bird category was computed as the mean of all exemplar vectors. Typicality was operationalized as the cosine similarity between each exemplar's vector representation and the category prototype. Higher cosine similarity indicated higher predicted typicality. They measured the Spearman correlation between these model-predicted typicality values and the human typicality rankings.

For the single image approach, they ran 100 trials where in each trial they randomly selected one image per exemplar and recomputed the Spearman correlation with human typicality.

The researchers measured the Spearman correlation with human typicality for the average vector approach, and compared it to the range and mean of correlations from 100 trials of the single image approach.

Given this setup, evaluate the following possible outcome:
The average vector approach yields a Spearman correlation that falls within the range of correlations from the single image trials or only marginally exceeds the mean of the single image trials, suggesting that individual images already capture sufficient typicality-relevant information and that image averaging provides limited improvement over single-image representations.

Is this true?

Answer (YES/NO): NO